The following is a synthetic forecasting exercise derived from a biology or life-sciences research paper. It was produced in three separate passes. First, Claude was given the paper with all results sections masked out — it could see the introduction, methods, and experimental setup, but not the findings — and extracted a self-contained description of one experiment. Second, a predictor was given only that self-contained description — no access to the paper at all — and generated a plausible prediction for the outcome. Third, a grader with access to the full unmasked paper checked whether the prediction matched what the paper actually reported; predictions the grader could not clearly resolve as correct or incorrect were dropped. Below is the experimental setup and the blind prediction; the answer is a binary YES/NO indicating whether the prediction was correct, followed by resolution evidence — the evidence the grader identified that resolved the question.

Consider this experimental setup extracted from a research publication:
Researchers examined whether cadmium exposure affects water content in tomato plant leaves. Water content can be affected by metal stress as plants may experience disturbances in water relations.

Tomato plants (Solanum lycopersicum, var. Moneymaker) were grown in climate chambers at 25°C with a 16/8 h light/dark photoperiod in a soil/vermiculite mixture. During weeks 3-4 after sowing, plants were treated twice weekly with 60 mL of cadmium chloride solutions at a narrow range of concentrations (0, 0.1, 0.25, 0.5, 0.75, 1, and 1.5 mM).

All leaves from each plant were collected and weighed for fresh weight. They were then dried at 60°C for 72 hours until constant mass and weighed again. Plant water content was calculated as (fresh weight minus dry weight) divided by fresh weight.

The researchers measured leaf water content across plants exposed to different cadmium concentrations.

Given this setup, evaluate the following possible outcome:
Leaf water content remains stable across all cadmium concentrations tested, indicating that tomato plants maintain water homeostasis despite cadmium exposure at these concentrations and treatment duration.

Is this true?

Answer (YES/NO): YES